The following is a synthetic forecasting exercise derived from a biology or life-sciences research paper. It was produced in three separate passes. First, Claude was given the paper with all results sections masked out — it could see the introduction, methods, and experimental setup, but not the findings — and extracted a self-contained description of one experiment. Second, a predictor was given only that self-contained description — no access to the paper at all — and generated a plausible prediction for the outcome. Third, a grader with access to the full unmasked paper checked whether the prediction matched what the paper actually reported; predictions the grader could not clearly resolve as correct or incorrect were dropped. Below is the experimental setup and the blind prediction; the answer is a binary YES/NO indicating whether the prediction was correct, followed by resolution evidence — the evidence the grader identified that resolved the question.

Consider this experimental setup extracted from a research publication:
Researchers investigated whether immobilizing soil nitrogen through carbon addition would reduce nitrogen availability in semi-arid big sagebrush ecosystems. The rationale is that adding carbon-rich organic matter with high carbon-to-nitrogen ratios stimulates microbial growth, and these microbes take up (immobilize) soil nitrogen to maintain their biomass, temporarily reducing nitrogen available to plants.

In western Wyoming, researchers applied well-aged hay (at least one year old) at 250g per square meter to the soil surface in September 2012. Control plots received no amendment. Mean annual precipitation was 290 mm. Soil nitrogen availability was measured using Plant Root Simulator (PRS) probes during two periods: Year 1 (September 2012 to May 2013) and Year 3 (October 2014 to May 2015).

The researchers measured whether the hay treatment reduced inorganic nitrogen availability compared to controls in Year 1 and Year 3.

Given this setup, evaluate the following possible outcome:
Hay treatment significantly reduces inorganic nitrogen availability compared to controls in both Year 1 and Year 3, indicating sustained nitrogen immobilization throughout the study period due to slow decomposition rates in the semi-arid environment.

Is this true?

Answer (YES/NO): NO